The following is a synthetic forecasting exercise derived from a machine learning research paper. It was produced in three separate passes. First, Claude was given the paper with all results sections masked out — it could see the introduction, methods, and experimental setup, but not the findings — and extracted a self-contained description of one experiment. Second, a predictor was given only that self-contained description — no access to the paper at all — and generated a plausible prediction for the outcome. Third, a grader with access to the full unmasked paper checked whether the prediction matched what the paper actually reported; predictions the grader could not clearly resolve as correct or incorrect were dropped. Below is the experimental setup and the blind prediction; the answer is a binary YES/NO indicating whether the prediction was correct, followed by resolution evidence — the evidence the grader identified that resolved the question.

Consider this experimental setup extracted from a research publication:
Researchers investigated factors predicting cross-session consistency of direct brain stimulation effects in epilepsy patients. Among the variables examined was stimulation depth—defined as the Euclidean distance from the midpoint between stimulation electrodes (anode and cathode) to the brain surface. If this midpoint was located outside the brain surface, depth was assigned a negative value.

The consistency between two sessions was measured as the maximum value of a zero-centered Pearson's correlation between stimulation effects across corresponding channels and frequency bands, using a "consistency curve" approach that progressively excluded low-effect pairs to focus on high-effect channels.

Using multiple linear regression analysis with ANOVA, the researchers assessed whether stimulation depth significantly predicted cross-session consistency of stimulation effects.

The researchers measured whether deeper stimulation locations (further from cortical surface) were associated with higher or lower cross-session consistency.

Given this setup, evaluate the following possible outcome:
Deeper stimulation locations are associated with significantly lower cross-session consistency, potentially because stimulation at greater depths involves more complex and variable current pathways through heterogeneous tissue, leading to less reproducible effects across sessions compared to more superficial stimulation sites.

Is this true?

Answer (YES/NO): NO